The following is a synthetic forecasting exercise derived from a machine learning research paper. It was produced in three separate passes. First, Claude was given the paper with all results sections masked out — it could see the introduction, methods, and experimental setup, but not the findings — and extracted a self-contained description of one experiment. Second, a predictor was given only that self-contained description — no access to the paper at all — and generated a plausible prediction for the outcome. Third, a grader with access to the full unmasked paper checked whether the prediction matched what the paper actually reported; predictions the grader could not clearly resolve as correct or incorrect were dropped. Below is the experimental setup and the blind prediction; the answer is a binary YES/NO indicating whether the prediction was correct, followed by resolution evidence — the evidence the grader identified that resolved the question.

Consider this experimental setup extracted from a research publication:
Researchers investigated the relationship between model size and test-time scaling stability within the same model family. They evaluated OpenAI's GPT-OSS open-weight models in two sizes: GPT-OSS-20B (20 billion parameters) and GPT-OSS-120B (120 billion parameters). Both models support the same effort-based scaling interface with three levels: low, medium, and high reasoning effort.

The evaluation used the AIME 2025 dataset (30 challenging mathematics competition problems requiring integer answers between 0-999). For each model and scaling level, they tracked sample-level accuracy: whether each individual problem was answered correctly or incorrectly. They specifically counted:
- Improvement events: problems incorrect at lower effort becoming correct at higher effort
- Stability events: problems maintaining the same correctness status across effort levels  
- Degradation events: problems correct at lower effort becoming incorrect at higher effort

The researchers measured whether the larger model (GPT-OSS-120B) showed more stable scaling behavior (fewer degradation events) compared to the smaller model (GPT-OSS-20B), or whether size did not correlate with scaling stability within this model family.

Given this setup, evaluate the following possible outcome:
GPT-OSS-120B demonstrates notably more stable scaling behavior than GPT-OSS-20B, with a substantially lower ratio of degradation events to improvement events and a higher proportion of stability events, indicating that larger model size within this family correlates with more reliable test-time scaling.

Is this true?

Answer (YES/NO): NO